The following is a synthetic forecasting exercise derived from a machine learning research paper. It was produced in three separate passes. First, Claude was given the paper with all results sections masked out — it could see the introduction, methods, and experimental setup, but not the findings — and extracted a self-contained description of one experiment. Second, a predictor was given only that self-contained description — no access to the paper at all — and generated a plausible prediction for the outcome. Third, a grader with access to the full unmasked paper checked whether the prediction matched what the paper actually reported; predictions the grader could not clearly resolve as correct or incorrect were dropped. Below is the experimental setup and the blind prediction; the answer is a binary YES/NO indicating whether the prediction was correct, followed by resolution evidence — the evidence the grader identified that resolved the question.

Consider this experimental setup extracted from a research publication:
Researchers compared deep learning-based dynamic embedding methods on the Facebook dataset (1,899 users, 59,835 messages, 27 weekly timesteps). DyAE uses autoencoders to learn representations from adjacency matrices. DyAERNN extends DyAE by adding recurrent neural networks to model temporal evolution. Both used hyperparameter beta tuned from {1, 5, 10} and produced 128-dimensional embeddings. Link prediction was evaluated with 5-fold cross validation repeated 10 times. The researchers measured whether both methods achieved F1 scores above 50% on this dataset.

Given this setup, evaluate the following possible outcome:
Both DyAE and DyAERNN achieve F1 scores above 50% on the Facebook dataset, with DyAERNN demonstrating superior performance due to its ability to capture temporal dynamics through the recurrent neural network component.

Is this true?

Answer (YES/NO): NO